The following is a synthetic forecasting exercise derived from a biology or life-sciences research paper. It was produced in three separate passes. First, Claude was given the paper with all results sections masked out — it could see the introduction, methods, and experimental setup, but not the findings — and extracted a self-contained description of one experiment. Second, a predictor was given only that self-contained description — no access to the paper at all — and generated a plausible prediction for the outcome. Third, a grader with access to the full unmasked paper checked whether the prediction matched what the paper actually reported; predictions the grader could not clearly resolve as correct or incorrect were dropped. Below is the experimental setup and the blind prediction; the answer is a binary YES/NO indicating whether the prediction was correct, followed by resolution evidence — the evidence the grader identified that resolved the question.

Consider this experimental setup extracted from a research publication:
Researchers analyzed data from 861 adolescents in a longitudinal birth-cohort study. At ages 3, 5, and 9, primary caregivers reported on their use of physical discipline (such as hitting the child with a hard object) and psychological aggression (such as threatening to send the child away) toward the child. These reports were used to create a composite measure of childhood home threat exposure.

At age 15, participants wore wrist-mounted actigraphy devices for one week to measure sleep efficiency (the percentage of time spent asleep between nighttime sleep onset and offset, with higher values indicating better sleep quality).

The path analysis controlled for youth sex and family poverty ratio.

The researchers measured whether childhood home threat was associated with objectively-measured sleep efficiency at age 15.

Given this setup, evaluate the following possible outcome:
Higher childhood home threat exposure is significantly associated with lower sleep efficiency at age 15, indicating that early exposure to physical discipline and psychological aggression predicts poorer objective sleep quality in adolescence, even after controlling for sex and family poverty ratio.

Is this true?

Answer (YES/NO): YES